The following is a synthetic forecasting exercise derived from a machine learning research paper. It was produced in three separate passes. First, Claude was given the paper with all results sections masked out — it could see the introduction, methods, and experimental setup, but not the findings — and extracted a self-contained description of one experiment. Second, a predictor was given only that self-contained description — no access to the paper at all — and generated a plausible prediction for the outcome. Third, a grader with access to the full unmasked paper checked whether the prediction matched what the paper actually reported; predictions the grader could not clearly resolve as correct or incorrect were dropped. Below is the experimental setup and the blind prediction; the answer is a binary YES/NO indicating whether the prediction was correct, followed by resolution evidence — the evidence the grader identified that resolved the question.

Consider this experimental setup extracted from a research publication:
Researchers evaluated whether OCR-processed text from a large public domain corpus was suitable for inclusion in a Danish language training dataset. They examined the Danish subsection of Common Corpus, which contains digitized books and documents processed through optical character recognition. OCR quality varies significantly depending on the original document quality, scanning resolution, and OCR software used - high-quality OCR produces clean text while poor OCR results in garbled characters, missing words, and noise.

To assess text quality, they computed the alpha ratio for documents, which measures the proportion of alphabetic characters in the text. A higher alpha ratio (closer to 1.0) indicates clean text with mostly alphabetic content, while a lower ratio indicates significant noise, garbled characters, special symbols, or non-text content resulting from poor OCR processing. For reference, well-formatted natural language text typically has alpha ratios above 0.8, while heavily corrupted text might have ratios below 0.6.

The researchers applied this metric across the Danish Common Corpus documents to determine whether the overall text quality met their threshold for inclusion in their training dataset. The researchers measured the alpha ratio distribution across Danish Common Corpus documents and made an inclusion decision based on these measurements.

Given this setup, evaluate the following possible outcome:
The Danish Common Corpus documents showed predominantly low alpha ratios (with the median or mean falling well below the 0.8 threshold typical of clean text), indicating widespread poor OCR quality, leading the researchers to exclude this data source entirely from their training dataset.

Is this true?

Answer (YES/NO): YES